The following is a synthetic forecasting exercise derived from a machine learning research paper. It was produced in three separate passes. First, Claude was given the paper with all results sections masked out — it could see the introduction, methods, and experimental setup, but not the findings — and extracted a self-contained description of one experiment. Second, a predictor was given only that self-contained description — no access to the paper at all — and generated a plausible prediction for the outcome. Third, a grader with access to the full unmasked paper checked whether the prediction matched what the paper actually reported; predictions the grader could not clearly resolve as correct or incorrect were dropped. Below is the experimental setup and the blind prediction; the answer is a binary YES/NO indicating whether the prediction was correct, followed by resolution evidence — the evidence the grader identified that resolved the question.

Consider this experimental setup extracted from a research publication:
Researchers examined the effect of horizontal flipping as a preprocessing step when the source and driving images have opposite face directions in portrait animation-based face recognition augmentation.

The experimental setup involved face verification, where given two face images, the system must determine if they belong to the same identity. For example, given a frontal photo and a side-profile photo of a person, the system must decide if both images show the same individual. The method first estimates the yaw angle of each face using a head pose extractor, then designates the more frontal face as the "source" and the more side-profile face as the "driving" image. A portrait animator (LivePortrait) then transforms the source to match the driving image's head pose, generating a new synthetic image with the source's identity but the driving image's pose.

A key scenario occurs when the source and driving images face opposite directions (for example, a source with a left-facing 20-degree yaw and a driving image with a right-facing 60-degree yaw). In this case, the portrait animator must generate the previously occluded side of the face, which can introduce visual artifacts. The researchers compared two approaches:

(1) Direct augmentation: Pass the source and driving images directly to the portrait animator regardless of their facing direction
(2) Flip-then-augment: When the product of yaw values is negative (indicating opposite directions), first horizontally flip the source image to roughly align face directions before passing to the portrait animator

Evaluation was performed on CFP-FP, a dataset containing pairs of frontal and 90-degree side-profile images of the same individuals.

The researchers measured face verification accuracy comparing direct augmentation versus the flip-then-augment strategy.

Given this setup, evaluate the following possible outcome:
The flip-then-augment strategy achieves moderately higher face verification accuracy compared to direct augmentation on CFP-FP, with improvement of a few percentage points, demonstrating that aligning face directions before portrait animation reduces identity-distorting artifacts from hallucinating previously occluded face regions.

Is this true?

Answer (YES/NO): NO